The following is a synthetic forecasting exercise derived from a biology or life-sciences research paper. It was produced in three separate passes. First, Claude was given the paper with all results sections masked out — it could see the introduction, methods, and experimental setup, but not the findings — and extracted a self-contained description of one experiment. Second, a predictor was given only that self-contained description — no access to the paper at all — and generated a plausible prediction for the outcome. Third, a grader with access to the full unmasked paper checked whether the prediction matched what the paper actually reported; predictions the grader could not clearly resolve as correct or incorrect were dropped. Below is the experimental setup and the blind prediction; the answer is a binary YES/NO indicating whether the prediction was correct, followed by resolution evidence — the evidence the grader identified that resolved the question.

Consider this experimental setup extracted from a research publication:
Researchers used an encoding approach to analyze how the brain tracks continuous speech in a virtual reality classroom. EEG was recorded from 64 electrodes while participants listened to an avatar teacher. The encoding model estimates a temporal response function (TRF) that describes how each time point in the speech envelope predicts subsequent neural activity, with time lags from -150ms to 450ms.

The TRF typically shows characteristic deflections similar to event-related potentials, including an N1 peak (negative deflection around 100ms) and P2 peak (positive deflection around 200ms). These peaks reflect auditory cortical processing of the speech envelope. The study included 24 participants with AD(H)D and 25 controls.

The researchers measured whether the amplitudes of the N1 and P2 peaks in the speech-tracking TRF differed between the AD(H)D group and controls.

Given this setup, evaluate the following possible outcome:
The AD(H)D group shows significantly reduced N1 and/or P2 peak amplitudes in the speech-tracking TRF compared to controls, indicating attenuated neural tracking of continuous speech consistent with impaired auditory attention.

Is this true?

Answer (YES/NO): NO